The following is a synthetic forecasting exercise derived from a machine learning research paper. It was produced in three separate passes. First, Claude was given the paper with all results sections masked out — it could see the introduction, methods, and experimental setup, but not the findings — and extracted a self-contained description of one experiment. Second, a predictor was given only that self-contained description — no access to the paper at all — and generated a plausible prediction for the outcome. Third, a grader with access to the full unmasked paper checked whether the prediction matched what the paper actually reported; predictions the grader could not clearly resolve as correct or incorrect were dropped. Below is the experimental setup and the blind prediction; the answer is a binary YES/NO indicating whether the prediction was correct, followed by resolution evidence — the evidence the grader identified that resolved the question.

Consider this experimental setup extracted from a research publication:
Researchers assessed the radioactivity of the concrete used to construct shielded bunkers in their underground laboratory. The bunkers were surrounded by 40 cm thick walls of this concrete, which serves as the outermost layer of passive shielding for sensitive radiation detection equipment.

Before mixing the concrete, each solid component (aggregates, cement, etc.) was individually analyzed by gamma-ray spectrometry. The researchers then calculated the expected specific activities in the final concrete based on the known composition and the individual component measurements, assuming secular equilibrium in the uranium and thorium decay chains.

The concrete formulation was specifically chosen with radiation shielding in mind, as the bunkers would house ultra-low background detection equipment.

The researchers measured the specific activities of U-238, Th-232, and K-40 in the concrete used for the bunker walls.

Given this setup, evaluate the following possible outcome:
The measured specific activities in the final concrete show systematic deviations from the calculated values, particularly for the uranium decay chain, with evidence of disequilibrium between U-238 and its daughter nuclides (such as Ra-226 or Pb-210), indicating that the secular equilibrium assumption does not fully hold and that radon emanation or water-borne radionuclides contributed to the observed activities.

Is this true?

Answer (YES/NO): NO